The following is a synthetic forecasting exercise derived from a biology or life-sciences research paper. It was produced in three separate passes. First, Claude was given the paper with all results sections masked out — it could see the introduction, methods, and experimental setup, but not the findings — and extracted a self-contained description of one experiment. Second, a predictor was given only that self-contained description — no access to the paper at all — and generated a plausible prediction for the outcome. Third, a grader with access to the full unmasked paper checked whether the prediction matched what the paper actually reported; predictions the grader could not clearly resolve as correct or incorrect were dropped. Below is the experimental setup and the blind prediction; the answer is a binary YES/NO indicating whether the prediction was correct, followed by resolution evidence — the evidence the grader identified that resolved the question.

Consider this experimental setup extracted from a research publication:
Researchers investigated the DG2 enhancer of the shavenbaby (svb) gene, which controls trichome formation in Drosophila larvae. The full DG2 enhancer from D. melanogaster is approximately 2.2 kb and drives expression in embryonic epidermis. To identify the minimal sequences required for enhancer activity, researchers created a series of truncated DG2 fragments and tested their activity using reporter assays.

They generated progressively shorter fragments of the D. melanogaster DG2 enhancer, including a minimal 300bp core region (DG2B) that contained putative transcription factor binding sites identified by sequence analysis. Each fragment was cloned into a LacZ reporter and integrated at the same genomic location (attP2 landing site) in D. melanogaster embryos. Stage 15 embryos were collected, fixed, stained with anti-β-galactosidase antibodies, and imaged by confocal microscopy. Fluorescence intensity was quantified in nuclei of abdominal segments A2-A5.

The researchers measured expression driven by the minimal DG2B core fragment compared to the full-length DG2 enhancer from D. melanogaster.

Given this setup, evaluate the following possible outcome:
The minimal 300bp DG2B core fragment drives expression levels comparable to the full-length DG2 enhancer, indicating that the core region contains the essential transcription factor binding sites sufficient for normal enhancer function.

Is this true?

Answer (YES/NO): NO